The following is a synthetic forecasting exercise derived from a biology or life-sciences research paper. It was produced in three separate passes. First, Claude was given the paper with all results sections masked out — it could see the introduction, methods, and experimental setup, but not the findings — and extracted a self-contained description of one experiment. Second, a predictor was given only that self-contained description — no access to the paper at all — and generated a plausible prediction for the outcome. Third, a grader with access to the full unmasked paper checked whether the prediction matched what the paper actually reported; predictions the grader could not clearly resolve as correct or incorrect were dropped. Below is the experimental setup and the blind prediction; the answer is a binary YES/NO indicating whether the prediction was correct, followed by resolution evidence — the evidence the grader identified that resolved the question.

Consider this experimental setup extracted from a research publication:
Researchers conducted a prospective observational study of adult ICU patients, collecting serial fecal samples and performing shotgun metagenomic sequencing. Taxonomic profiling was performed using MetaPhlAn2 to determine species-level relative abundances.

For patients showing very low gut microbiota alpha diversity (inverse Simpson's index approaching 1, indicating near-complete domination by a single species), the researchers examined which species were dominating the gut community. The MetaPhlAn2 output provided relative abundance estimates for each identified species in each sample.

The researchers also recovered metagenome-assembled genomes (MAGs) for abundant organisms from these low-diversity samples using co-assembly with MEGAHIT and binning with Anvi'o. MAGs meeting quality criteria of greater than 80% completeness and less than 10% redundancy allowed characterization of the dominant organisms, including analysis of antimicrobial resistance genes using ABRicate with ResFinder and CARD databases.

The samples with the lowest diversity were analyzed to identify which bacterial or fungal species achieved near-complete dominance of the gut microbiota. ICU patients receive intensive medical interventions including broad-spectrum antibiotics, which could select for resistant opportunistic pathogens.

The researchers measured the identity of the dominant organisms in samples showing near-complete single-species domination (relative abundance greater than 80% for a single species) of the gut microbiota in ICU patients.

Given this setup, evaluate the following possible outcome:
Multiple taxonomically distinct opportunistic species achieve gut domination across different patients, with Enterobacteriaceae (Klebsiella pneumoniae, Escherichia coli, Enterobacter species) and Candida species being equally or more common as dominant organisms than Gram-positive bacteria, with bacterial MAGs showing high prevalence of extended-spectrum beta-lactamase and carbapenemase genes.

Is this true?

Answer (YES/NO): NO